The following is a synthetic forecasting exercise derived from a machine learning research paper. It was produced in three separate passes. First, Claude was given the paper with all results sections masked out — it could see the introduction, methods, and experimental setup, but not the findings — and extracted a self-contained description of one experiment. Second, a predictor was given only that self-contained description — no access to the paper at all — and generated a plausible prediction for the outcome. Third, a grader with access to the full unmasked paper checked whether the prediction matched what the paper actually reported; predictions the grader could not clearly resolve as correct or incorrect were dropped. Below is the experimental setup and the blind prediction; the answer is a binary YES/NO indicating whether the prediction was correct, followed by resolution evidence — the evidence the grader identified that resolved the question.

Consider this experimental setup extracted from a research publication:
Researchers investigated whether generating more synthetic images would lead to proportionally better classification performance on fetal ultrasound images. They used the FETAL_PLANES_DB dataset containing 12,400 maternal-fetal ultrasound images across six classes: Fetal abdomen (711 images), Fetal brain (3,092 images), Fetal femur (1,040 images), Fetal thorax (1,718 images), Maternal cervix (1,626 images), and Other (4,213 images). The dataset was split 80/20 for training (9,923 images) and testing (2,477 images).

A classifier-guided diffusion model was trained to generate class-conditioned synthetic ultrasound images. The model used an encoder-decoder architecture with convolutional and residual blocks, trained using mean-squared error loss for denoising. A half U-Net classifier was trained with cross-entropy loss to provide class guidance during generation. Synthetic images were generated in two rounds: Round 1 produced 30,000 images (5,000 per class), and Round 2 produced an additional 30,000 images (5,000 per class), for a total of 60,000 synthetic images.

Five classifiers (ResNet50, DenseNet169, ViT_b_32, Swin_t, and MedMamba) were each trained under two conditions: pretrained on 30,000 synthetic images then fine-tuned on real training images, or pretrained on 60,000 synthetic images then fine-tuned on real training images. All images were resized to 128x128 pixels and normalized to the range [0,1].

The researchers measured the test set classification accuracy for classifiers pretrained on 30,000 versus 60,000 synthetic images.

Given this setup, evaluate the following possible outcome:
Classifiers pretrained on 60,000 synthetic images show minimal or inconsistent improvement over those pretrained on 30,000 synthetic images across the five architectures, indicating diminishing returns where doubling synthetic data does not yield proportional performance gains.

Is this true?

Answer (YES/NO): NO